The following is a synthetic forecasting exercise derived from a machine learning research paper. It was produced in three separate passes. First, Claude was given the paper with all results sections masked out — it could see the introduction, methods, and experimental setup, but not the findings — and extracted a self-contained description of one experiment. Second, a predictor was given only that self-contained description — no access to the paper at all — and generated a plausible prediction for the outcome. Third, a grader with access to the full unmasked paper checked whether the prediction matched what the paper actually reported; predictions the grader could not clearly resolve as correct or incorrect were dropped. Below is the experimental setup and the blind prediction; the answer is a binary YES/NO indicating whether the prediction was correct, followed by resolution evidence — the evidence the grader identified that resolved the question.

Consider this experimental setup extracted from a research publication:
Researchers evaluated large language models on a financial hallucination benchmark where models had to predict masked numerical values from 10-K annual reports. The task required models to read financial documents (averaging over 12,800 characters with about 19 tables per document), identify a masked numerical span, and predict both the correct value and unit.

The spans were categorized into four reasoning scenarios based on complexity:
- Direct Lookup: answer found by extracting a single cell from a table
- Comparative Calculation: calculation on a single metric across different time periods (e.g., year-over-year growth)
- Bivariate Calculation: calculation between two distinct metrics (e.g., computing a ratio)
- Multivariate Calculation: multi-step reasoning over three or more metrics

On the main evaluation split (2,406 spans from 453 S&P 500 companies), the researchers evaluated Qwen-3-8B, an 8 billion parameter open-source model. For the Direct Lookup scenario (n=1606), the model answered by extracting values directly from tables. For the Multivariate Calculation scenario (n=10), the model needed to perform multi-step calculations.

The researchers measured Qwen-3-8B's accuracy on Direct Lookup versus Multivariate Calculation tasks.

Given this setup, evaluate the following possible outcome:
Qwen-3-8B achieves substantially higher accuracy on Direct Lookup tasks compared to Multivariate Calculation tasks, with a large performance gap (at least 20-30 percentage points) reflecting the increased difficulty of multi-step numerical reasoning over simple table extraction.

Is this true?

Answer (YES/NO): YES